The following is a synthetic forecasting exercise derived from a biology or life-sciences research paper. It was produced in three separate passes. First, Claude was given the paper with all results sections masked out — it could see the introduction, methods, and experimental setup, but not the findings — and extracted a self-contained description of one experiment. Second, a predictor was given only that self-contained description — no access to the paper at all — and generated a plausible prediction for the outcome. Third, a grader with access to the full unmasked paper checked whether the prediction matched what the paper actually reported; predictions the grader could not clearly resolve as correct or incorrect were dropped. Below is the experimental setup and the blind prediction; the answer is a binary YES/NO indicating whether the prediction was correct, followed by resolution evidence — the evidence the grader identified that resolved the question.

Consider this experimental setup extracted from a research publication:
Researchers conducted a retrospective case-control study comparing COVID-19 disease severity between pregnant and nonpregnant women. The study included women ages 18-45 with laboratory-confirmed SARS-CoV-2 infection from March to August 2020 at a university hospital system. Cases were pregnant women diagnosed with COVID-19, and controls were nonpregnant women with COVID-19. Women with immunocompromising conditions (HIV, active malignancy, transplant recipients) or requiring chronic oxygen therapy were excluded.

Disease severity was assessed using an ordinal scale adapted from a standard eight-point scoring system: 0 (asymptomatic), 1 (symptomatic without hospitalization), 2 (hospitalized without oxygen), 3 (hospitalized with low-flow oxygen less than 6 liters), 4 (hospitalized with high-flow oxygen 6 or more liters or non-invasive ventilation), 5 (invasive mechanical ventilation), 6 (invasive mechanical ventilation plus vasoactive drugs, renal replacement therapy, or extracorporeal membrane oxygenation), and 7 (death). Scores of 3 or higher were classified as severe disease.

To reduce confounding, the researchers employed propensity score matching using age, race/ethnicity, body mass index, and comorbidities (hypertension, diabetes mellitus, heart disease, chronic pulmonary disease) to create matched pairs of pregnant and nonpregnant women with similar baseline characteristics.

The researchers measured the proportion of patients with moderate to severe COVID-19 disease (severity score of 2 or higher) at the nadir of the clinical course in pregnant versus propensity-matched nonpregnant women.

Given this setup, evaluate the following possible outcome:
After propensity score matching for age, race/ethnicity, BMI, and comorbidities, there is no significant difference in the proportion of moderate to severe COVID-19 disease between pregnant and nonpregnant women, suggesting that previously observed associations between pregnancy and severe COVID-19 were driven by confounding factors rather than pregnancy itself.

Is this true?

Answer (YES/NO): NO